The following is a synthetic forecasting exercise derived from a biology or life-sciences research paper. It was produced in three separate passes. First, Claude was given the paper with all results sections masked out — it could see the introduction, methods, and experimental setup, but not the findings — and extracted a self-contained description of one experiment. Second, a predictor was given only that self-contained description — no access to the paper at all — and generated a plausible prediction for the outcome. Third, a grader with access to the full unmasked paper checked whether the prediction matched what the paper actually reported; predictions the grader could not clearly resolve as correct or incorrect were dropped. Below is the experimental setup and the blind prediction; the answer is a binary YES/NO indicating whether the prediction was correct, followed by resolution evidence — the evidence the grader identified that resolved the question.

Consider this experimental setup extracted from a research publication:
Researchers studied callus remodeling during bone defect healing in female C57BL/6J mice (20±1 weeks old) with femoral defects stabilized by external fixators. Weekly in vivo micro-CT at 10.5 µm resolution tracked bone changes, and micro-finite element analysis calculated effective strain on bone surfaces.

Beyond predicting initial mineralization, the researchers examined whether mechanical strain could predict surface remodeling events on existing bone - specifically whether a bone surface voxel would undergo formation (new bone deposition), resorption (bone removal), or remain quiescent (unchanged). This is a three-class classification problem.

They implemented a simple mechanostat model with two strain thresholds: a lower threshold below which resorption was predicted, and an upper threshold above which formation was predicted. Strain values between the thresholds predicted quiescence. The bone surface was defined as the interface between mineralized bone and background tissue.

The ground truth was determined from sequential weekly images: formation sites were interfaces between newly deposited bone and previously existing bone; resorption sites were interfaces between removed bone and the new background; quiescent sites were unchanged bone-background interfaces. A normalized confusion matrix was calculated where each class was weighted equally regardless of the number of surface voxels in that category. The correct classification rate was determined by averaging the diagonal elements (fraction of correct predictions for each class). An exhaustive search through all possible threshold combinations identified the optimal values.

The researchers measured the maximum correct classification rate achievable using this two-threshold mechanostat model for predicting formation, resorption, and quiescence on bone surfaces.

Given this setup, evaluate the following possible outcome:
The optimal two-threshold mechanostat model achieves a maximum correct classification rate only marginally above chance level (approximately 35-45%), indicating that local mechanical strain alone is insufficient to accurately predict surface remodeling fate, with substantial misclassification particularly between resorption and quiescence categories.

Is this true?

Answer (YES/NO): NO